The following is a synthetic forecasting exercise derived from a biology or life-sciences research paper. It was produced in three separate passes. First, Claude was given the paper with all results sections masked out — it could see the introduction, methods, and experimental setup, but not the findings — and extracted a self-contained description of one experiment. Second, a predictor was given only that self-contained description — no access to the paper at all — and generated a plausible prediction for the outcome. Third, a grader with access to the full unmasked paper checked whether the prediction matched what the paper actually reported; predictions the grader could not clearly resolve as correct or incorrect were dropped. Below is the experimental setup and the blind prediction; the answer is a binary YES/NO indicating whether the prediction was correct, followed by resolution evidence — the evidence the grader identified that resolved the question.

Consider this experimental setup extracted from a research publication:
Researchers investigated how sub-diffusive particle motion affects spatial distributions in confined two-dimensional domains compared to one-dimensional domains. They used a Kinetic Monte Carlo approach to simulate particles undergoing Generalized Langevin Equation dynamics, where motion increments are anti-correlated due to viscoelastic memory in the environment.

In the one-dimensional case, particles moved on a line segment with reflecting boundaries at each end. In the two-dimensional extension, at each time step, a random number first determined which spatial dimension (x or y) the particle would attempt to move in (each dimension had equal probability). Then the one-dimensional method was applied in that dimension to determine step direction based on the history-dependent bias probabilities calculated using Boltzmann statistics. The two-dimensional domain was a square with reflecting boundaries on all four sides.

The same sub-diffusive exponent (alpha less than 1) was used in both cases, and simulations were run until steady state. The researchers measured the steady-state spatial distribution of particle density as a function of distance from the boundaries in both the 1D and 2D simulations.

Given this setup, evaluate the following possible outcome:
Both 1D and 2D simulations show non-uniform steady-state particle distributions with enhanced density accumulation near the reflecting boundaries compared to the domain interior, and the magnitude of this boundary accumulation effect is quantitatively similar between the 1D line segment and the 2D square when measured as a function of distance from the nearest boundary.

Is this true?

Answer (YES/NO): NO